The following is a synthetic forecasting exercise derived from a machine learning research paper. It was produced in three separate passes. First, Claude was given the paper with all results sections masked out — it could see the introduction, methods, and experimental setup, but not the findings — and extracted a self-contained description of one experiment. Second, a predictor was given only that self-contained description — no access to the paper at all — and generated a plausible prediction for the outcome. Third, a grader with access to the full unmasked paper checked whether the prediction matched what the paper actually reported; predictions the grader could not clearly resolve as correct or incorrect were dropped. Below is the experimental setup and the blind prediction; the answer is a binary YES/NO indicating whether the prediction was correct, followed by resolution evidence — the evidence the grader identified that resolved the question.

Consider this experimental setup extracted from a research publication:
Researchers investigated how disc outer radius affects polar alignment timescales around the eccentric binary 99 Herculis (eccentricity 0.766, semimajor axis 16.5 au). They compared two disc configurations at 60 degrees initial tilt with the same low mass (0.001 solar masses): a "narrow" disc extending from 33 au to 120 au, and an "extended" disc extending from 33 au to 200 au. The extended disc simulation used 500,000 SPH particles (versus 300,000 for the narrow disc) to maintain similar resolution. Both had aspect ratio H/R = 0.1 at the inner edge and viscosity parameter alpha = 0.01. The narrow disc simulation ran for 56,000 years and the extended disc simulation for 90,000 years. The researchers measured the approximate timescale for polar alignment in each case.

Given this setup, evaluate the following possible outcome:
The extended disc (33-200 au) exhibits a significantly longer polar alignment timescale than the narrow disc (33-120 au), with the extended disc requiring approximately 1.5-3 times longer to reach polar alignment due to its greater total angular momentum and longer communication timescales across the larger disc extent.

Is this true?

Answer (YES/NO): YES